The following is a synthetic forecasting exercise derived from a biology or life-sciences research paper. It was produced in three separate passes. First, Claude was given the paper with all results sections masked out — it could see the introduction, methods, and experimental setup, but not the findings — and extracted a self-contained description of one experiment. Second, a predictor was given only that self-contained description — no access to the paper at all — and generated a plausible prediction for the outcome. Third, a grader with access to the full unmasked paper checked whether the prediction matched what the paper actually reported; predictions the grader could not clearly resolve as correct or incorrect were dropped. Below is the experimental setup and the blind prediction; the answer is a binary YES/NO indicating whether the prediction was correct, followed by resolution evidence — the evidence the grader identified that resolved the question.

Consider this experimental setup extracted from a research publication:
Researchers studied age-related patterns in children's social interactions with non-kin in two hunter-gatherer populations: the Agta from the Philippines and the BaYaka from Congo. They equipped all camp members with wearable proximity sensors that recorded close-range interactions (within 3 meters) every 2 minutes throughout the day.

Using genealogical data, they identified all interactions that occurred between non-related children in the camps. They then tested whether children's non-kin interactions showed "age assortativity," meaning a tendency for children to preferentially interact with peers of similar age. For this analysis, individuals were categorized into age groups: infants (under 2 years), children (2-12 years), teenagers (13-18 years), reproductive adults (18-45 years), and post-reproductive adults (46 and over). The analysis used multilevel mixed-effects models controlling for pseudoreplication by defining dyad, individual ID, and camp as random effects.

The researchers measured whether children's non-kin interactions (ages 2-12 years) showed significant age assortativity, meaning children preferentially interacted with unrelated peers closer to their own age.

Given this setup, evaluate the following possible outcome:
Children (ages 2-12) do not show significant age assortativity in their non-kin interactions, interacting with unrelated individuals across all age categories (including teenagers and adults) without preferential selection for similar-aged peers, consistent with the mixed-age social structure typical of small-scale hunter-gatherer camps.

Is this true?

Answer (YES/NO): NO